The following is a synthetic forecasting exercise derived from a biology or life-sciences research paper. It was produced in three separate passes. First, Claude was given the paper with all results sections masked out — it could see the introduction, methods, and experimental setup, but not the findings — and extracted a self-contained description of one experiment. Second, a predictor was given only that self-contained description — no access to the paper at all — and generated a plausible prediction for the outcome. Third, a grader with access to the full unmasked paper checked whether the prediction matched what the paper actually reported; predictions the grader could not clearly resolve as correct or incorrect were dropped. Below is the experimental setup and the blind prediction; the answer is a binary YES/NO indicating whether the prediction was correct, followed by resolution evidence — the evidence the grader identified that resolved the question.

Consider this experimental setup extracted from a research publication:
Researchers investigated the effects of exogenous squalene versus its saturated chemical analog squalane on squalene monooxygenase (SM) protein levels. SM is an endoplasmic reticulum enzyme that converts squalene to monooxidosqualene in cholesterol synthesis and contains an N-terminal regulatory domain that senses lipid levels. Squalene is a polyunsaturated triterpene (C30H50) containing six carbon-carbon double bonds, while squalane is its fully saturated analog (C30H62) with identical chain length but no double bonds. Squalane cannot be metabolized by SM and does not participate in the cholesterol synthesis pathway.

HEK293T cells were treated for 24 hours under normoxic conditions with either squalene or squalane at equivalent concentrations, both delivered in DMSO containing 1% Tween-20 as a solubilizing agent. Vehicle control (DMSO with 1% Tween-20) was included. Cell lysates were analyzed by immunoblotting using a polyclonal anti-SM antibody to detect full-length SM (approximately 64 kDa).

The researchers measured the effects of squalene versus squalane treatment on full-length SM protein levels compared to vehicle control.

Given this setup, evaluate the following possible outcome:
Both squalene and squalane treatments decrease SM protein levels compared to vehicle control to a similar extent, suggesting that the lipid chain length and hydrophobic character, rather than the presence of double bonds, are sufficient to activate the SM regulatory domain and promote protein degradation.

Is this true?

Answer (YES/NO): NO